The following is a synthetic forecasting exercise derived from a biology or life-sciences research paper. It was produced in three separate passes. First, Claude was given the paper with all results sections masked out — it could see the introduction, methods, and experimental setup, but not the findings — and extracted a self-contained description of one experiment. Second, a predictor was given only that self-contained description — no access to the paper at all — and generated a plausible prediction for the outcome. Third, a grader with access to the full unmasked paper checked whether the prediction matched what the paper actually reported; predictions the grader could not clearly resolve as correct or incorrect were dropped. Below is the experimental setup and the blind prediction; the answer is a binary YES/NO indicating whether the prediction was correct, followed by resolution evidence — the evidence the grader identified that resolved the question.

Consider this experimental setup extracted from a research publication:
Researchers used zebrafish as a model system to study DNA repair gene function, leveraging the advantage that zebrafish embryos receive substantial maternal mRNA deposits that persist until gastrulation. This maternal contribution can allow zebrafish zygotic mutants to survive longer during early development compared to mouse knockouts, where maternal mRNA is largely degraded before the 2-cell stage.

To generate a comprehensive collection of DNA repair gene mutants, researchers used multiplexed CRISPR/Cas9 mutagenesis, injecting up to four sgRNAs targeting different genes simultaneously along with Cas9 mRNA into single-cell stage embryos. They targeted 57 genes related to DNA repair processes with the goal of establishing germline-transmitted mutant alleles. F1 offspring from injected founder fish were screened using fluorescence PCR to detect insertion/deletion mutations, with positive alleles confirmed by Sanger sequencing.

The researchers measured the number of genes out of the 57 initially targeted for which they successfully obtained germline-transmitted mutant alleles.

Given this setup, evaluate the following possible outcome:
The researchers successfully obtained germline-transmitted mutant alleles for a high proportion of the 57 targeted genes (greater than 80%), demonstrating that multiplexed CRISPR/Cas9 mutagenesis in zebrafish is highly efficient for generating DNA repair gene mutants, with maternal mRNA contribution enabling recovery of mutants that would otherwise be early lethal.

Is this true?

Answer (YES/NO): NO